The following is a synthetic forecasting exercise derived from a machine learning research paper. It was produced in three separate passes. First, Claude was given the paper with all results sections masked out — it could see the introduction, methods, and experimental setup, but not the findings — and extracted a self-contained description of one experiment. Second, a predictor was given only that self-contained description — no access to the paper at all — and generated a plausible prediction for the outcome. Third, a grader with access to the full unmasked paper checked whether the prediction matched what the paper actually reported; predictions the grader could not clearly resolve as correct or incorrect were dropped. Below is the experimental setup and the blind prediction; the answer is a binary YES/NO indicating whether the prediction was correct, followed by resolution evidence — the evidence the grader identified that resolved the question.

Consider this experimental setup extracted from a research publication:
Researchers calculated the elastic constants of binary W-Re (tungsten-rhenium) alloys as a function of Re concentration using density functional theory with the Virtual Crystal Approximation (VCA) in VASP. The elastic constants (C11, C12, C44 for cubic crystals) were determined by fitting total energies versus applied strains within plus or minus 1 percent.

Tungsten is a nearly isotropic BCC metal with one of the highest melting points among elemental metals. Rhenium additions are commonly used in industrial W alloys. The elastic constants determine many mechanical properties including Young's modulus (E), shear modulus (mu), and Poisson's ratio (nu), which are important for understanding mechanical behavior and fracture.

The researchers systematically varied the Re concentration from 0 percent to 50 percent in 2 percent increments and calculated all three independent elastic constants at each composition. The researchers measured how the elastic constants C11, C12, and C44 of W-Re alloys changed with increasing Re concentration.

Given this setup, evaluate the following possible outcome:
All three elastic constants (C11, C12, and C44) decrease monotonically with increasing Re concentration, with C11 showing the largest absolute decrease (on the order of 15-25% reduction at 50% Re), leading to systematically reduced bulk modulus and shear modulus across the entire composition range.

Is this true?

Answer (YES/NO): NO